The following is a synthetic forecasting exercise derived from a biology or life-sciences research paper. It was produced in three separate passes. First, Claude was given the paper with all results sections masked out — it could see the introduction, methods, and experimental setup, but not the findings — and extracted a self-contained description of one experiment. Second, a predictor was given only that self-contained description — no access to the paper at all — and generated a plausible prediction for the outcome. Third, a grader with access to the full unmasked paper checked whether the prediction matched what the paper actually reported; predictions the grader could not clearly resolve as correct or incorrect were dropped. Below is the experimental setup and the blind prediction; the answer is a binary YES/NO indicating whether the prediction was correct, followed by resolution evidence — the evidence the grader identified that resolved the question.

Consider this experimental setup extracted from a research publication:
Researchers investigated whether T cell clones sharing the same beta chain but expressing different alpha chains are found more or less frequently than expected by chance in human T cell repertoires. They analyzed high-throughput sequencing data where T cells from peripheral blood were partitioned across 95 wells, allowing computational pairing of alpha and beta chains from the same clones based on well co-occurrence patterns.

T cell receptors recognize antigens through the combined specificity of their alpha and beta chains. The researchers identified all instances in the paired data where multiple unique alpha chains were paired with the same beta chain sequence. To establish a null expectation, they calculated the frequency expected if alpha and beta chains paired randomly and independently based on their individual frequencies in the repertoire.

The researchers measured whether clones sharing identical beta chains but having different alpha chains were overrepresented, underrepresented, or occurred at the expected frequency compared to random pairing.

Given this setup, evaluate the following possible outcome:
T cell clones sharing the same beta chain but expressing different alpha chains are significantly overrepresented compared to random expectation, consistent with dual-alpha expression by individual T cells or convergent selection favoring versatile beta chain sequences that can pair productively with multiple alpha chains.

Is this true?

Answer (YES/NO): YES